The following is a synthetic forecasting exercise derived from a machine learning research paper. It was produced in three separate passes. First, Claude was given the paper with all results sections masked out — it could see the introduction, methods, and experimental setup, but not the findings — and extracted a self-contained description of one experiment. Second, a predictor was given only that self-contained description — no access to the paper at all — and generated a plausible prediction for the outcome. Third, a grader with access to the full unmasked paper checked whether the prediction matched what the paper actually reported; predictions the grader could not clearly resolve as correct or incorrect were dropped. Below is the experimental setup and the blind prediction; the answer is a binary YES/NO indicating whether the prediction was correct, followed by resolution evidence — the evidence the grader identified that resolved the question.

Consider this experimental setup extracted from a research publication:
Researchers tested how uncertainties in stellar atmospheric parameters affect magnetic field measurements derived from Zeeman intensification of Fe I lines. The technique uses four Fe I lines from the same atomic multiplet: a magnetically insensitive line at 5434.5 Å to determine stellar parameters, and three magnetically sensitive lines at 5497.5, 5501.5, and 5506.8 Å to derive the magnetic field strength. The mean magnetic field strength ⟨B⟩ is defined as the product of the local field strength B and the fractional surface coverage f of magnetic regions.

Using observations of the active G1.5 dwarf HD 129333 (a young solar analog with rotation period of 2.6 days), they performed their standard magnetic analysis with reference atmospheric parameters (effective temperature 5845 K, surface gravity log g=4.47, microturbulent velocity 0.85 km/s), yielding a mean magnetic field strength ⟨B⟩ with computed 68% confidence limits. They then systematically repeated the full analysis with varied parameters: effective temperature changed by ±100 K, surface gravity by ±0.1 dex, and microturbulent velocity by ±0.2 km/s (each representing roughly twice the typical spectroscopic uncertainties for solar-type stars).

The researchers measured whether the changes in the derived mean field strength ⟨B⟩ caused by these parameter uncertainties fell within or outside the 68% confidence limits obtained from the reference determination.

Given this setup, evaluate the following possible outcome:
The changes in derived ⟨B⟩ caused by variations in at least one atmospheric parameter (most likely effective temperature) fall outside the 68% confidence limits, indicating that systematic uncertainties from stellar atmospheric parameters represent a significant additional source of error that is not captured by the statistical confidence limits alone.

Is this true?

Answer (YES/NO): NO